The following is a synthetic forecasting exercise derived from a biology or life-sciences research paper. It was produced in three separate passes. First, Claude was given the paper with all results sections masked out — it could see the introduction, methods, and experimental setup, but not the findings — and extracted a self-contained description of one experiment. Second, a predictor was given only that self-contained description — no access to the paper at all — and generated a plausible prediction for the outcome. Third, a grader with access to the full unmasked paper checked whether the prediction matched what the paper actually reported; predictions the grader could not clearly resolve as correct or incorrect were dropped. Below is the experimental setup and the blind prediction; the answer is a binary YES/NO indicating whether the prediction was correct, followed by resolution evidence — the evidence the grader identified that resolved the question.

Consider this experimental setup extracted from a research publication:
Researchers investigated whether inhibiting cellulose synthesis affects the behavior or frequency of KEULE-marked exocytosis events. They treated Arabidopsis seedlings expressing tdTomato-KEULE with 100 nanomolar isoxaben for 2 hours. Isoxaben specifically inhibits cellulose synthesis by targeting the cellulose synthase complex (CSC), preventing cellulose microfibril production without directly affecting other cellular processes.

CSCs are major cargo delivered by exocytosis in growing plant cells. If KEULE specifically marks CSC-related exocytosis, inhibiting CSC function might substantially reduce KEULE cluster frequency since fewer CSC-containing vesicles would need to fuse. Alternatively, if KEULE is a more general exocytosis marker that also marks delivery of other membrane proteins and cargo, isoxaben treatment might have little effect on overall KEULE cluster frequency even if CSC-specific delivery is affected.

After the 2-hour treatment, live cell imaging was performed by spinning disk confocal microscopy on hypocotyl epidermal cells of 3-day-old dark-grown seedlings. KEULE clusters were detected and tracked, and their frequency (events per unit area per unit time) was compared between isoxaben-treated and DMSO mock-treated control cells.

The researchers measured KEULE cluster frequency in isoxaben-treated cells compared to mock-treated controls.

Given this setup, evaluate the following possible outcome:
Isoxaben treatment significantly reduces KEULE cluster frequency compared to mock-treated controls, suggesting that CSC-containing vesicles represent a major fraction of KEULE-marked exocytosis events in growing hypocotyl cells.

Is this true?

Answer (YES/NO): NO